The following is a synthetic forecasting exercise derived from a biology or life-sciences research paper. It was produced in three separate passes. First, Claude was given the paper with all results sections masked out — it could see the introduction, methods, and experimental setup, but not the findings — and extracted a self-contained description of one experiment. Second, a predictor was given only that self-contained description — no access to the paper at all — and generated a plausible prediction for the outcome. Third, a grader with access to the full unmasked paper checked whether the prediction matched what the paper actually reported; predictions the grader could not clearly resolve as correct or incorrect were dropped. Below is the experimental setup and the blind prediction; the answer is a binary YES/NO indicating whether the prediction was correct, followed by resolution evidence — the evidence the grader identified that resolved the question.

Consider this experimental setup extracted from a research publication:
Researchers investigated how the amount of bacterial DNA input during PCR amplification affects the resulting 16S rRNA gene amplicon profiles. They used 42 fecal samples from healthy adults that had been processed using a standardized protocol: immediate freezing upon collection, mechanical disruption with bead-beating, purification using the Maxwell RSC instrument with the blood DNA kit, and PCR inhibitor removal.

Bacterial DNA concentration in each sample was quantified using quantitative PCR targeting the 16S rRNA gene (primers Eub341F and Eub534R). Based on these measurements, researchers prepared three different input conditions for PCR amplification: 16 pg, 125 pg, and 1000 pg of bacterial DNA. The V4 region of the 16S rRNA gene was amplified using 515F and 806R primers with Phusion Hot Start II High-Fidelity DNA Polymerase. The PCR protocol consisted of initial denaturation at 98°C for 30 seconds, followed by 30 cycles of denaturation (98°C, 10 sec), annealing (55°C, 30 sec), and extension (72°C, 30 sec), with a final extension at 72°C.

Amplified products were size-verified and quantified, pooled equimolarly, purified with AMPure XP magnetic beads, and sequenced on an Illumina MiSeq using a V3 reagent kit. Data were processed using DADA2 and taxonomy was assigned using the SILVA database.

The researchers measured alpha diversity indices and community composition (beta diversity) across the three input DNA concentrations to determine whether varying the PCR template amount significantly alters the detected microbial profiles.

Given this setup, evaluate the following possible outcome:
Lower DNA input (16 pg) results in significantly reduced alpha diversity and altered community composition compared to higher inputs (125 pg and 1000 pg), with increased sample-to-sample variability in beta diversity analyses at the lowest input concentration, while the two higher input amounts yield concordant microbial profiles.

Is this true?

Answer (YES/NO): NO